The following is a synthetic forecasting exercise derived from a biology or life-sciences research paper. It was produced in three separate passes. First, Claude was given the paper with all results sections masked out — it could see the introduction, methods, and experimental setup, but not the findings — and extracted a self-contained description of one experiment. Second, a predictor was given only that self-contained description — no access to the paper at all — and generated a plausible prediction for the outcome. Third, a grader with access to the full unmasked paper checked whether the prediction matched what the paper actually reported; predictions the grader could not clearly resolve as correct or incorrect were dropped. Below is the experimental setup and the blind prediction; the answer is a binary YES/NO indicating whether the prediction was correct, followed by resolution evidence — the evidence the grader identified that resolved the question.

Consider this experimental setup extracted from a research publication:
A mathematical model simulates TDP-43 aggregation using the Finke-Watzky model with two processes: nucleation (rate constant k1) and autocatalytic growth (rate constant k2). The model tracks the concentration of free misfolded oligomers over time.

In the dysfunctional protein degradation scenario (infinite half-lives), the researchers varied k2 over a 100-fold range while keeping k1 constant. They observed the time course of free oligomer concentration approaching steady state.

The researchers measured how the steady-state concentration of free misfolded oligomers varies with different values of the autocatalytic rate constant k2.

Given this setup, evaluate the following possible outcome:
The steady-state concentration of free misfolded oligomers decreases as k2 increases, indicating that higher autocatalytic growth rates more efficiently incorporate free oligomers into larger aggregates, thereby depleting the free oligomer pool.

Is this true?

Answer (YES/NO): NO